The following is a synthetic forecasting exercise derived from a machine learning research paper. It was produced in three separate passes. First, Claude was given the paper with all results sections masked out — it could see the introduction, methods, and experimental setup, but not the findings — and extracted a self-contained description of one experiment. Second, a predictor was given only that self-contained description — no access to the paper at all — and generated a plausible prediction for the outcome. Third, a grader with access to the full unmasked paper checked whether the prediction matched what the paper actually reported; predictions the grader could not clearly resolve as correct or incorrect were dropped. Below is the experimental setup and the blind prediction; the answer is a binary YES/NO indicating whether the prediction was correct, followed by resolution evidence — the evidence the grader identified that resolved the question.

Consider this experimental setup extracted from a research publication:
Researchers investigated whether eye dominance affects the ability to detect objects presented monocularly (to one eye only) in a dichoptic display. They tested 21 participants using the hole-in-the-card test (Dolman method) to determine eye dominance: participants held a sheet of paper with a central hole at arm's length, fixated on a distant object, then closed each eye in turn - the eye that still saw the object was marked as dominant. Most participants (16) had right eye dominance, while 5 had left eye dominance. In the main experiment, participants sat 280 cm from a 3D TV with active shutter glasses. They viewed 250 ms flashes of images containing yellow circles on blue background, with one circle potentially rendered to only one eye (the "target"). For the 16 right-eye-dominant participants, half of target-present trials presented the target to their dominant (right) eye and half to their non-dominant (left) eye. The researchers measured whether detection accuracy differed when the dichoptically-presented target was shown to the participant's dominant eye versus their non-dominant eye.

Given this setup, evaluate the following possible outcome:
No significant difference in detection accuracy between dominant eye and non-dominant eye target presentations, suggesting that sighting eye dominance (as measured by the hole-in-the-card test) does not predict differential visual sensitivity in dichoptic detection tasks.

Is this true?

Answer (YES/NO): YES